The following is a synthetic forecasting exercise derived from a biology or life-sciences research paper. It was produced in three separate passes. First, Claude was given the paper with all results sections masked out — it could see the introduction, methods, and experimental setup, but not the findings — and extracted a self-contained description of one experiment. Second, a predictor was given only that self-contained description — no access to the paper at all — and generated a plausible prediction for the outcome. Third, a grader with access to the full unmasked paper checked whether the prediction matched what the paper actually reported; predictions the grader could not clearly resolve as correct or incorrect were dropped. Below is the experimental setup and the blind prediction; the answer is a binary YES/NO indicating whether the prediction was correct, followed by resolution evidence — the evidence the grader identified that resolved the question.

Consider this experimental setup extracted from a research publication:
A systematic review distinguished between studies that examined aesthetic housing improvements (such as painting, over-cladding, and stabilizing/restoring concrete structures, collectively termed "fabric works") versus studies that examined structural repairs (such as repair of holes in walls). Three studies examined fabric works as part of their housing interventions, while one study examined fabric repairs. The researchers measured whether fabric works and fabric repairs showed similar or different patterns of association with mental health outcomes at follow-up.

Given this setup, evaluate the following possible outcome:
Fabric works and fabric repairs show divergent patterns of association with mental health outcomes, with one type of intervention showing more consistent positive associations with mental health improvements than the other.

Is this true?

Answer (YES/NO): YES